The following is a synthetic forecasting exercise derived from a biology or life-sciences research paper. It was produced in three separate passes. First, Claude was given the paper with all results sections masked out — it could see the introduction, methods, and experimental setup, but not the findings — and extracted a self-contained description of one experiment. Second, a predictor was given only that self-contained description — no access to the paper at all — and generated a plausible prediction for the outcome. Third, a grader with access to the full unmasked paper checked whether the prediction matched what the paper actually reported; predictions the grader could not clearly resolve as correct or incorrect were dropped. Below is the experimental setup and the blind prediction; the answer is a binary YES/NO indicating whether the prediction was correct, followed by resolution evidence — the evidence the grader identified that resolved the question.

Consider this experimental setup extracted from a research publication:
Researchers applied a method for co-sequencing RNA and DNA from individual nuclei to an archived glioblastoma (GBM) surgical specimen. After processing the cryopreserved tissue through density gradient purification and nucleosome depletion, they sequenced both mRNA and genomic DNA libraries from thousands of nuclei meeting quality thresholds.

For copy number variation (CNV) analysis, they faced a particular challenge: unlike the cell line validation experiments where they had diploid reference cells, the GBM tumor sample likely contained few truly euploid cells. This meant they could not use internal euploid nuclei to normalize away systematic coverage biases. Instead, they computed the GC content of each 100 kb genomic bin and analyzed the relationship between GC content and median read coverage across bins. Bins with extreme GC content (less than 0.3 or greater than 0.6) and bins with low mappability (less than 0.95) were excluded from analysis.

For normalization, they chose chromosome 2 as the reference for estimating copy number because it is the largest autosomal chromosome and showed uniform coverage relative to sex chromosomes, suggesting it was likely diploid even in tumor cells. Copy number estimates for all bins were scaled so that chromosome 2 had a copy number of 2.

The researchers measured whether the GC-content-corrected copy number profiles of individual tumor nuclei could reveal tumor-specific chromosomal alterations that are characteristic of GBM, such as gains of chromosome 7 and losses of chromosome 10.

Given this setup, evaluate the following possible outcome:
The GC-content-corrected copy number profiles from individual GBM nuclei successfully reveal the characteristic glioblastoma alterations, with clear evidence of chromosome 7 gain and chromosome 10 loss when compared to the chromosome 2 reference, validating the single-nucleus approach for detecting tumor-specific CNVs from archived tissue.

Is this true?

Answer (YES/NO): YES